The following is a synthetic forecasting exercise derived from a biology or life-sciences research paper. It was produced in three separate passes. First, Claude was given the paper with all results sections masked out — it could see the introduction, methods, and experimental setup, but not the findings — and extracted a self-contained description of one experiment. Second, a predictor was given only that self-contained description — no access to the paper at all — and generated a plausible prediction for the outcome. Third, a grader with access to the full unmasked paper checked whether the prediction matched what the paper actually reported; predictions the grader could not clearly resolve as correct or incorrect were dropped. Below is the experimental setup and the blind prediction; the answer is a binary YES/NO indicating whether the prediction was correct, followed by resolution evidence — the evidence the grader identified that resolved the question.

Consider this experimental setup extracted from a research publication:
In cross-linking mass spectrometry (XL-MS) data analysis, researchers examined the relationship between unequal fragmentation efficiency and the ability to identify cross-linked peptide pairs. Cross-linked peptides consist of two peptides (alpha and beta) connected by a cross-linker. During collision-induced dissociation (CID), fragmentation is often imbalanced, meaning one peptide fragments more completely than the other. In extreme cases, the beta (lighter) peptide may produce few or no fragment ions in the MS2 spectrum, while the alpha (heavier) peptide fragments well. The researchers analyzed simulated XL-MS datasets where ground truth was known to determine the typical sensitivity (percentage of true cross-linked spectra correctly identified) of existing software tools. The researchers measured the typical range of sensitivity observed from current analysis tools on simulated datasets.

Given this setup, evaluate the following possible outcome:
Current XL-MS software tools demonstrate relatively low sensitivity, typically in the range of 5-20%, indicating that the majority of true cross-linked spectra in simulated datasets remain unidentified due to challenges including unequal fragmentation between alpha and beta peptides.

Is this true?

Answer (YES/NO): NO